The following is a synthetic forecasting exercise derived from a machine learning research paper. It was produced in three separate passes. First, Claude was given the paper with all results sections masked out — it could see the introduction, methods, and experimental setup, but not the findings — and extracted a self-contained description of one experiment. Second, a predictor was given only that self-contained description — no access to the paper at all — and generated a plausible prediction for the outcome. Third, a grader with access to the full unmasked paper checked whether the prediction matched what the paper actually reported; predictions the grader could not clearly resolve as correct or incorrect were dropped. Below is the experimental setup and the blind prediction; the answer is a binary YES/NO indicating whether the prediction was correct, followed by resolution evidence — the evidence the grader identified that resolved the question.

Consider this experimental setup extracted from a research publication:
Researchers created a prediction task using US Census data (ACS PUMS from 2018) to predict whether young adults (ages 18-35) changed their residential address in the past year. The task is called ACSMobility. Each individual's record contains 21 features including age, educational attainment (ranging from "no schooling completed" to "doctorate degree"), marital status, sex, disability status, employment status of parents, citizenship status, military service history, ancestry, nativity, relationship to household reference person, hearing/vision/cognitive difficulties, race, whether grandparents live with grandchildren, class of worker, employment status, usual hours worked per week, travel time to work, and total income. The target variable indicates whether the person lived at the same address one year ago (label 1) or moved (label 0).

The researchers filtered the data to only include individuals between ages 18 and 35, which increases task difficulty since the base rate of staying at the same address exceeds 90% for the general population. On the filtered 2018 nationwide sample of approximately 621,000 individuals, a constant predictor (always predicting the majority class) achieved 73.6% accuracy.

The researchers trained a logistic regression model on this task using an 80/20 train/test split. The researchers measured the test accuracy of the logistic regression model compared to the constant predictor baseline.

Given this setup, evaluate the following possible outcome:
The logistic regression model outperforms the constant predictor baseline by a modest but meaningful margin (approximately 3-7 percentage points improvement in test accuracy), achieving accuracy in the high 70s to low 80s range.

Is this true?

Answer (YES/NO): NO